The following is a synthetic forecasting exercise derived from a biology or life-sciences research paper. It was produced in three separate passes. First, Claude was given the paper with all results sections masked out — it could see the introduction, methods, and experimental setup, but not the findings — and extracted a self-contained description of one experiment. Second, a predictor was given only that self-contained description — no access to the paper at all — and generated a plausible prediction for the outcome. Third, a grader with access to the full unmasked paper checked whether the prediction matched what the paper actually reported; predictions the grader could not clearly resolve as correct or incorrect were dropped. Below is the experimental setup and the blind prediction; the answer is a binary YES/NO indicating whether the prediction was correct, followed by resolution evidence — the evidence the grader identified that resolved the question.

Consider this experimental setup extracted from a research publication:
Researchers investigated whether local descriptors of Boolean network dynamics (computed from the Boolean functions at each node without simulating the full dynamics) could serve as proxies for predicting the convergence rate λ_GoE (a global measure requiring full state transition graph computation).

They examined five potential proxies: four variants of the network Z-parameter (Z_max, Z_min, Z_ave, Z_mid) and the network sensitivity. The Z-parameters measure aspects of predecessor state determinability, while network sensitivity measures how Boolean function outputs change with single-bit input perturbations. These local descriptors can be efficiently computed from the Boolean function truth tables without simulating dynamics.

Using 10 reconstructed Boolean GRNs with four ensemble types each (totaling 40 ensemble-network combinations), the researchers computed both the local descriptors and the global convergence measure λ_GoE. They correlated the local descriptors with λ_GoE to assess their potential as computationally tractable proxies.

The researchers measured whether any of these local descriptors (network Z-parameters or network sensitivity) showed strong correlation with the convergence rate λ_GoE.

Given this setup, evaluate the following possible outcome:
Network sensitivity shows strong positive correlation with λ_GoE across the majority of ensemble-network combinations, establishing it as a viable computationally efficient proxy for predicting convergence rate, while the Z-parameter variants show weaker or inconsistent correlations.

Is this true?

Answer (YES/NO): NO